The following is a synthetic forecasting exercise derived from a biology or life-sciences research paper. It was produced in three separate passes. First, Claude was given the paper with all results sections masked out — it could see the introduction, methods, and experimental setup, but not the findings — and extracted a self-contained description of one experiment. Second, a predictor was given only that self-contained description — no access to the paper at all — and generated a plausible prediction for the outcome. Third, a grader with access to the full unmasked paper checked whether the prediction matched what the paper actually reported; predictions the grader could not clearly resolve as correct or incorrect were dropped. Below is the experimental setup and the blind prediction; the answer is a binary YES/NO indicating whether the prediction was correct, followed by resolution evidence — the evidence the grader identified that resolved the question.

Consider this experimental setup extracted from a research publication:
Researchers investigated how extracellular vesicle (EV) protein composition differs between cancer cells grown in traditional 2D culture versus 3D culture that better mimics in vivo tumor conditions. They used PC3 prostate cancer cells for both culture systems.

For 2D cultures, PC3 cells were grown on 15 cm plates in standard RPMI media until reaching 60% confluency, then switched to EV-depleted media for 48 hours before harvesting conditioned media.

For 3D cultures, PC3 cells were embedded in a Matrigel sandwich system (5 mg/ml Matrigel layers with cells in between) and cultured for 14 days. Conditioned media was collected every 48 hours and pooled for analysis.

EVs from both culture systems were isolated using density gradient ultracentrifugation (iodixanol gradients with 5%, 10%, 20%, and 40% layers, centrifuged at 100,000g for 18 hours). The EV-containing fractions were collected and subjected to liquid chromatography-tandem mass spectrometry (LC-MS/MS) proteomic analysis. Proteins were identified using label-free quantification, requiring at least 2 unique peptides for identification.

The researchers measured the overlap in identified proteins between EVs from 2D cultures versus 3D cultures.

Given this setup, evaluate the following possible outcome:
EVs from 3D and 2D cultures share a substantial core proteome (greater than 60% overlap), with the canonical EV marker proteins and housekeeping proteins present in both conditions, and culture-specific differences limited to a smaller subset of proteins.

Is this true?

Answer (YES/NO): NO